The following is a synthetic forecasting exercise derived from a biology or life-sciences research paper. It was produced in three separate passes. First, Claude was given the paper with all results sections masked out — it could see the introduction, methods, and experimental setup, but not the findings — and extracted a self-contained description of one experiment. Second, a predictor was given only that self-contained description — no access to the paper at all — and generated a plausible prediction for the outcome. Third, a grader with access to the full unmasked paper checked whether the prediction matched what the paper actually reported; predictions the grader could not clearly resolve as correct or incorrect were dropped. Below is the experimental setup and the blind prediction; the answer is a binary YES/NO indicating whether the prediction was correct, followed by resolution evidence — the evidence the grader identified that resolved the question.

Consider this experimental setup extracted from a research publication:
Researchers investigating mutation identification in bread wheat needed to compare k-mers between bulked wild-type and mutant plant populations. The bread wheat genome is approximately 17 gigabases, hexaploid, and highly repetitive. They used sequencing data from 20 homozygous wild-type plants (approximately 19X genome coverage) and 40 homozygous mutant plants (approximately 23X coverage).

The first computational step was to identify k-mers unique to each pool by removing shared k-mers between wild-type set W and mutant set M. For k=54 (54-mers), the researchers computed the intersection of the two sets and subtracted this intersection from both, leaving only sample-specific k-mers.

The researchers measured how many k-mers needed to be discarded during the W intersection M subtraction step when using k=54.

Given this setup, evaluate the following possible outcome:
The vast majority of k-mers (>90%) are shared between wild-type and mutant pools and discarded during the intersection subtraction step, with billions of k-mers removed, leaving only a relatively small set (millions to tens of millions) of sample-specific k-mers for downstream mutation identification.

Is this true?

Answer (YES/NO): YES